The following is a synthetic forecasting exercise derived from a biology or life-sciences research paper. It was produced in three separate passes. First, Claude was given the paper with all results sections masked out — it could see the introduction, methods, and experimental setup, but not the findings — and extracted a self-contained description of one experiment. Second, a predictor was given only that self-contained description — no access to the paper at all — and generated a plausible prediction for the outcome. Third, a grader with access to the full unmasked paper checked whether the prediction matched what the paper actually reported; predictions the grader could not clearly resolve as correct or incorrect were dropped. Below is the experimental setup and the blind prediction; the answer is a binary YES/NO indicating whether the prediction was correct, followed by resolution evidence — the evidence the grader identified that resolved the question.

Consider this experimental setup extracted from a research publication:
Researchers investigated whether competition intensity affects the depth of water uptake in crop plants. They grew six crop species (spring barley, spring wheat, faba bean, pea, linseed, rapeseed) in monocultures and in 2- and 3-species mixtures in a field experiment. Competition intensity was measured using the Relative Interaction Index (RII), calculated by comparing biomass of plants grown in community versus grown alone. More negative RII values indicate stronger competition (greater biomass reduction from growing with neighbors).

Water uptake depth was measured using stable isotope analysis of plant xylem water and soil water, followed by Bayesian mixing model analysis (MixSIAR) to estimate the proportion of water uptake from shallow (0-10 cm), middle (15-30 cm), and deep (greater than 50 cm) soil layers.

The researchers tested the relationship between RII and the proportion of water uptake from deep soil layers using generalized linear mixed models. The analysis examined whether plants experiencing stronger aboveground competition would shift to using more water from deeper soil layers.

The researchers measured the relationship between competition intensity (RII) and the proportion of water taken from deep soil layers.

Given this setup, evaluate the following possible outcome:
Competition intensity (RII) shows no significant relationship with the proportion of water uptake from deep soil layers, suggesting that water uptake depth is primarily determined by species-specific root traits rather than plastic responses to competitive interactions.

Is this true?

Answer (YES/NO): YES